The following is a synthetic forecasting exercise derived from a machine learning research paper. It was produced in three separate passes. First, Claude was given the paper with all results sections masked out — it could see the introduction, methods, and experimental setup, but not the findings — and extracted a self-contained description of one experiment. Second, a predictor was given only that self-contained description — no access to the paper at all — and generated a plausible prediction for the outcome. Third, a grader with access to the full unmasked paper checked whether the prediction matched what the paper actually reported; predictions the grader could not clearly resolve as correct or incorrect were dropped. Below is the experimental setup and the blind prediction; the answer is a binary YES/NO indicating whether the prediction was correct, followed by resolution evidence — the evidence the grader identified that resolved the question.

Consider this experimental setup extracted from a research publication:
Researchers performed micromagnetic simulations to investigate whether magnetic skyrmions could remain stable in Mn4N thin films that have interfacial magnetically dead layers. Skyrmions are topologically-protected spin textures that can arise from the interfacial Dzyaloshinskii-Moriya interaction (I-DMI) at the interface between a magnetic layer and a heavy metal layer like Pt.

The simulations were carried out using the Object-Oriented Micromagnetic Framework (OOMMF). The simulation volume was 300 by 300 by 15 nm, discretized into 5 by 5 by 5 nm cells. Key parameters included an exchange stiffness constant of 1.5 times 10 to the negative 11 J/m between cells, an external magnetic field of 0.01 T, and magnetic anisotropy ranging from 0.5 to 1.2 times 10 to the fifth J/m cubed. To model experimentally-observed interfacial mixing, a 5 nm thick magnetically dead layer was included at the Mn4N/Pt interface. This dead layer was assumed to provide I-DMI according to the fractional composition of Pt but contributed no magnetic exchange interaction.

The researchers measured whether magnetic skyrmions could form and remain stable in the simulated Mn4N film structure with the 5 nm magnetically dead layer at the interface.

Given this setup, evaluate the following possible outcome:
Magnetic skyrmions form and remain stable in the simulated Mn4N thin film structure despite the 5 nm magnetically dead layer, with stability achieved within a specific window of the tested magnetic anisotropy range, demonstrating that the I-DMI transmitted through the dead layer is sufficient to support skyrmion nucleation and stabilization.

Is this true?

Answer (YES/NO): YES